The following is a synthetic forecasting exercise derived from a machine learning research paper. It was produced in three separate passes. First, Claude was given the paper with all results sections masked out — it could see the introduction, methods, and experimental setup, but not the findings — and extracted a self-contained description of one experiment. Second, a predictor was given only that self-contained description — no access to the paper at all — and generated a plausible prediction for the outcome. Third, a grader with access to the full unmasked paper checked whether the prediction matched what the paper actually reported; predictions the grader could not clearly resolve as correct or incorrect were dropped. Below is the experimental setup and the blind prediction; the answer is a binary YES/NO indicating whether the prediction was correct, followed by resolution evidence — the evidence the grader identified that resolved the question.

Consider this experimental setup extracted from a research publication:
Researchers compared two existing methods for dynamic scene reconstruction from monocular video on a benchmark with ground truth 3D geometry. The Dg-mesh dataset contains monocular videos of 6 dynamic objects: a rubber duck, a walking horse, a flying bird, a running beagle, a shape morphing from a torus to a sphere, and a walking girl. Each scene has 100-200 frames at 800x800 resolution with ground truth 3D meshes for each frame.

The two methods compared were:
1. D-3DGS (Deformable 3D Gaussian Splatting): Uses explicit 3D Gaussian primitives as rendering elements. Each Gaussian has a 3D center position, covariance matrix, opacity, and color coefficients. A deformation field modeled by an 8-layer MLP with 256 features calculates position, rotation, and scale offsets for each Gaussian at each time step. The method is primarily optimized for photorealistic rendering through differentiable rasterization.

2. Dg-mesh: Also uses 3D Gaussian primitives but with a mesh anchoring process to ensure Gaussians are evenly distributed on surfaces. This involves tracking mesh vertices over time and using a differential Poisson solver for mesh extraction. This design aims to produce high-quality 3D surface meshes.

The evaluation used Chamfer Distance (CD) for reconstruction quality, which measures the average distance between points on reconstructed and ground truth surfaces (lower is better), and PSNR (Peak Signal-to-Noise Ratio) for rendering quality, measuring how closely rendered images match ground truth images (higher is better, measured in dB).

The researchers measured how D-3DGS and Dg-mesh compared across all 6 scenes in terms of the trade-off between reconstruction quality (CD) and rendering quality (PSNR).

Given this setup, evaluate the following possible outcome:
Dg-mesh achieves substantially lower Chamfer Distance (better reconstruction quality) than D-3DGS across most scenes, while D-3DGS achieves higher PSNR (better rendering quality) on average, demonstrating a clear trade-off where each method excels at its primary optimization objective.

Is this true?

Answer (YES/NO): YES